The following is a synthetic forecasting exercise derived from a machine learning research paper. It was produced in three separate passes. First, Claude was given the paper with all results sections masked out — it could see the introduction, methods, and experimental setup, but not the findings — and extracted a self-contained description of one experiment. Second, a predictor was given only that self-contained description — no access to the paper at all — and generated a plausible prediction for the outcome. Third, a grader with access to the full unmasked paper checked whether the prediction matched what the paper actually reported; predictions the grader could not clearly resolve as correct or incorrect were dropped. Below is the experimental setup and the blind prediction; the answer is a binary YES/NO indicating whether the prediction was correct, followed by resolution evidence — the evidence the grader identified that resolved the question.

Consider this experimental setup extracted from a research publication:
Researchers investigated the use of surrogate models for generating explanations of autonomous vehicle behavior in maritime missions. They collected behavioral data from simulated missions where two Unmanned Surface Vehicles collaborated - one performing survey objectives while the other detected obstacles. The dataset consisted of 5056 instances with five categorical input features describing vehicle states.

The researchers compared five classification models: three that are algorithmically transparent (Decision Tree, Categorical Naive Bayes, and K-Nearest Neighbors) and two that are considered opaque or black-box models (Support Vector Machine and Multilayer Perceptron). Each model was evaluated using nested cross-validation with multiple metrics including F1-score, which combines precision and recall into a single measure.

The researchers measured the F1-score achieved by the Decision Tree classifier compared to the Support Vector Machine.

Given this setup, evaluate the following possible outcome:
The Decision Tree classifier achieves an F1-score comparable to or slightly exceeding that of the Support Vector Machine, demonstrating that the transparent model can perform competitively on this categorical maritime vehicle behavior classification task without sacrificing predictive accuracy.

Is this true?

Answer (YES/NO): YES